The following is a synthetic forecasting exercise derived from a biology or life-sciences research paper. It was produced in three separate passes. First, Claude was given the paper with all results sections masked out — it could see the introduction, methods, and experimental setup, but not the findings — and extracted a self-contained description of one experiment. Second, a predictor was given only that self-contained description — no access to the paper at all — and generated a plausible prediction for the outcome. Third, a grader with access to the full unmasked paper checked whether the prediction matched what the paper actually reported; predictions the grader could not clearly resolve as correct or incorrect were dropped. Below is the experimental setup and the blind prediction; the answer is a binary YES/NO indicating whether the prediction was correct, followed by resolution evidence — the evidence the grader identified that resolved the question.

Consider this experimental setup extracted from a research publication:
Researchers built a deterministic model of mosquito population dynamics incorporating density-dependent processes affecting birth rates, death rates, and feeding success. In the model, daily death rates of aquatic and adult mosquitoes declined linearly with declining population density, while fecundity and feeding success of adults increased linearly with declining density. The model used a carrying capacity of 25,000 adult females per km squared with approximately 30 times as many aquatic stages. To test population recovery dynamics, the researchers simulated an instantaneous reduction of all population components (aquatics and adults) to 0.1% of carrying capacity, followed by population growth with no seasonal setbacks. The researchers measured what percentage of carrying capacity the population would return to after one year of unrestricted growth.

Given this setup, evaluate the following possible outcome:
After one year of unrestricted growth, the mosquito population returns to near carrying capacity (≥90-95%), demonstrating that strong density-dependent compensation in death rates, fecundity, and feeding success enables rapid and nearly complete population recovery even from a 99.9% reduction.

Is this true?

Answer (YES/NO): NO